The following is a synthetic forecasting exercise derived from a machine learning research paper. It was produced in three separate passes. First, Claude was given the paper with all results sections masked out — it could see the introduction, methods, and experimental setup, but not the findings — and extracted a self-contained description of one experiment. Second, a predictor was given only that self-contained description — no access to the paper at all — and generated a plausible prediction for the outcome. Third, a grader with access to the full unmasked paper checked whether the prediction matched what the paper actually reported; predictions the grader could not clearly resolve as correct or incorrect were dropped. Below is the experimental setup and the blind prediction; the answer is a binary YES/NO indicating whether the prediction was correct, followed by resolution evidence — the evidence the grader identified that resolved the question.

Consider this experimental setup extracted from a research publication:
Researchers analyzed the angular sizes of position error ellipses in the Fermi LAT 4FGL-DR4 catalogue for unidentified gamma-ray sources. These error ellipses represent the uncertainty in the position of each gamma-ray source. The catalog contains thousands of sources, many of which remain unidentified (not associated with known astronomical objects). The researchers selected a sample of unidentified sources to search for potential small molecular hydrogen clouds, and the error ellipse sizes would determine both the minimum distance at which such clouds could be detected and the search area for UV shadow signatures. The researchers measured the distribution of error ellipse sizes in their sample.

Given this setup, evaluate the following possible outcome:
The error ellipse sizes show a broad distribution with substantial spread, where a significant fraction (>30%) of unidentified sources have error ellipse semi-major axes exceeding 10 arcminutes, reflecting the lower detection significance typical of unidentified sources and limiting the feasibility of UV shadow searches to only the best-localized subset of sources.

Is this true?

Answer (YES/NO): NO